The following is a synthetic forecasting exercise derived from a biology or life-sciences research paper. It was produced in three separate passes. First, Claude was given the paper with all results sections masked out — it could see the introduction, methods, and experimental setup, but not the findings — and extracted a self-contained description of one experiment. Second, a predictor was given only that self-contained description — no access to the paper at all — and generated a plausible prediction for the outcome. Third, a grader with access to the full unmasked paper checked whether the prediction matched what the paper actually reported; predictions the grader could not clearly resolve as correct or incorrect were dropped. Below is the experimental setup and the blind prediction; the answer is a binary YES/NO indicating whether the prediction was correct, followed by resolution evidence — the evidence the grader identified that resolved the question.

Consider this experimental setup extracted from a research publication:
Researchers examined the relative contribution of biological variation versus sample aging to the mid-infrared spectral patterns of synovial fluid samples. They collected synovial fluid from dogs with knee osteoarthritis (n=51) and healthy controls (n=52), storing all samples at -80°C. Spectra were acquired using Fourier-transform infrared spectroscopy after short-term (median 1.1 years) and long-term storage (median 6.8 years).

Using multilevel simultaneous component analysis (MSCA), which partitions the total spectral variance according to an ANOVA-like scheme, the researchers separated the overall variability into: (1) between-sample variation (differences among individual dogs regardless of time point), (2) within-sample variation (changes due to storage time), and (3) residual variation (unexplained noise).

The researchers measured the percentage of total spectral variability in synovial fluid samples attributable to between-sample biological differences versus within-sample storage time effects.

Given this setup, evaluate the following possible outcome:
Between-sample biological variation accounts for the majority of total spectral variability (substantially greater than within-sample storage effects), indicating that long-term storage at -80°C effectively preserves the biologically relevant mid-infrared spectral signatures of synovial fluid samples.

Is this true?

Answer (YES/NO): YES